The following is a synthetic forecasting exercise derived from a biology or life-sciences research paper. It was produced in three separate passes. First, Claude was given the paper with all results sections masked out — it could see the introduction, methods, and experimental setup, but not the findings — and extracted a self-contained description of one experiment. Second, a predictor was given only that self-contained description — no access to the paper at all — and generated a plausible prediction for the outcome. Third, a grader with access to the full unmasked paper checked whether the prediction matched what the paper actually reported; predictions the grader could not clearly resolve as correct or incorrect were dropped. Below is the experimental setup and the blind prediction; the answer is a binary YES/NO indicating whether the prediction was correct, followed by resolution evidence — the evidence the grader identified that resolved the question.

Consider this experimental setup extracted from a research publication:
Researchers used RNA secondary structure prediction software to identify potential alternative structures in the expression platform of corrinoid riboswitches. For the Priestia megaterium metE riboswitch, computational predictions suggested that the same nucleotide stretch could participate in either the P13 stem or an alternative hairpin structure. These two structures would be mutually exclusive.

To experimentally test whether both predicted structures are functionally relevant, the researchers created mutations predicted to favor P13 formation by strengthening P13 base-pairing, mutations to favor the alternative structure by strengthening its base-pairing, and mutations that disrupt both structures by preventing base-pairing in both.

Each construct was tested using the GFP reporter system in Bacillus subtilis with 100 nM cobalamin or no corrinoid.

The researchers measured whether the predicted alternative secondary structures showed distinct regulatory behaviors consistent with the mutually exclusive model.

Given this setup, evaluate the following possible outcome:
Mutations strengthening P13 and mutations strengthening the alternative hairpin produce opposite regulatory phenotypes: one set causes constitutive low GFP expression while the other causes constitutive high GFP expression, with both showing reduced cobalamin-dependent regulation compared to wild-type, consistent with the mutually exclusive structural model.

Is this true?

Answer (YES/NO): YES